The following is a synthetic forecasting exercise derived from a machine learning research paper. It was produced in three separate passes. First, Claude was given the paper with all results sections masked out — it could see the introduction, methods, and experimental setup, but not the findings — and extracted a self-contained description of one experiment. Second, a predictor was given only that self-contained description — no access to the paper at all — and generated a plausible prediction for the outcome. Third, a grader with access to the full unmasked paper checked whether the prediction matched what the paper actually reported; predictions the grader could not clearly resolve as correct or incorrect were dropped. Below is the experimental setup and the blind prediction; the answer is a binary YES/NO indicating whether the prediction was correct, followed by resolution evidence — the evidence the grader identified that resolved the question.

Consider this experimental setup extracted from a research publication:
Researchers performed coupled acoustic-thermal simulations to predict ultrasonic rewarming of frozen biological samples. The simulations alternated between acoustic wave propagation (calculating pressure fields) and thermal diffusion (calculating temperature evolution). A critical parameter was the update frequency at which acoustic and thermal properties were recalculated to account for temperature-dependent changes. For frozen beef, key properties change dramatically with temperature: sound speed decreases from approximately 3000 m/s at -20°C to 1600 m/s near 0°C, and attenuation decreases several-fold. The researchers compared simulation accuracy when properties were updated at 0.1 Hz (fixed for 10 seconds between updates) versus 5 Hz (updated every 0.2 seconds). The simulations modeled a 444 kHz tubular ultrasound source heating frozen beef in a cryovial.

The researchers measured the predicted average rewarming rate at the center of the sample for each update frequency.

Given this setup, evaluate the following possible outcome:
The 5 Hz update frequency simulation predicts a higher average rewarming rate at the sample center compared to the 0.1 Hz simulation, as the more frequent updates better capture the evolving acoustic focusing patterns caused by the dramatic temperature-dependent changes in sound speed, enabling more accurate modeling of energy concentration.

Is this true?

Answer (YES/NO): NO